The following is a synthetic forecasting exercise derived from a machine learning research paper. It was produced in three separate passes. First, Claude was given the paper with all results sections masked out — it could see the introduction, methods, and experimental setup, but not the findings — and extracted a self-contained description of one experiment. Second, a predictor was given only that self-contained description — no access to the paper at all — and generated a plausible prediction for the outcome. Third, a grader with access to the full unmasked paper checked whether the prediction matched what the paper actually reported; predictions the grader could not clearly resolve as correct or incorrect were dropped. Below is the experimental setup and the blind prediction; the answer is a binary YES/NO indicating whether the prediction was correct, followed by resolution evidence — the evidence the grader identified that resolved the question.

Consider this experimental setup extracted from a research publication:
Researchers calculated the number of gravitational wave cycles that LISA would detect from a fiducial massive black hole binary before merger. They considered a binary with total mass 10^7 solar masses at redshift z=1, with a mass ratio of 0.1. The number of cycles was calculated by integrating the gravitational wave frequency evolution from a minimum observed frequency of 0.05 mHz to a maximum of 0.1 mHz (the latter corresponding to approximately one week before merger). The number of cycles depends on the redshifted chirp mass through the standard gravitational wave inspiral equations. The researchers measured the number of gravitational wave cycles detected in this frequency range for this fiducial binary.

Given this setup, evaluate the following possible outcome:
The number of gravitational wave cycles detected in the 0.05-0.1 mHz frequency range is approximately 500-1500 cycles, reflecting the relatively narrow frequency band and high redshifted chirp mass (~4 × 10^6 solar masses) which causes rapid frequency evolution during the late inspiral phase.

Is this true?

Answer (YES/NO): NO